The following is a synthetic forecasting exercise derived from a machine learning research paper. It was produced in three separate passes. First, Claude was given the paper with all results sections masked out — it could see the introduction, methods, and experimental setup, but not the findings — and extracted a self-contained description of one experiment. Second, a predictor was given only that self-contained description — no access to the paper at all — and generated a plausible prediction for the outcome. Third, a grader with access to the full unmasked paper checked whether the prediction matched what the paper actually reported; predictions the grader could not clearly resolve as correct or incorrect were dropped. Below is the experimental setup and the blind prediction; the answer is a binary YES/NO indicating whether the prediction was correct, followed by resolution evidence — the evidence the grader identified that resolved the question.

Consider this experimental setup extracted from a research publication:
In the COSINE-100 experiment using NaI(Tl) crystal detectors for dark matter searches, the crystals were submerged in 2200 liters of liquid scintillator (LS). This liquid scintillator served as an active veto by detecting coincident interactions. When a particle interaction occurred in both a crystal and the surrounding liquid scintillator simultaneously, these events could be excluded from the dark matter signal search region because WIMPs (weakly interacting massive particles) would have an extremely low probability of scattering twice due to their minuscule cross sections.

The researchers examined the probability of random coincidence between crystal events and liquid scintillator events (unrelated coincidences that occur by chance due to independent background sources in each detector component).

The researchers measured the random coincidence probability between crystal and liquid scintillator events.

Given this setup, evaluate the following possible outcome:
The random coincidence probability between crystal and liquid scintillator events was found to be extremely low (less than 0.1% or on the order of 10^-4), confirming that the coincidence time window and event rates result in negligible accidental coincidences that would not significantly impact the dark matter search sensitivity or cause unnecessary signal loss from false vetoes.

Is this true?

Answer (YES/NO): YES